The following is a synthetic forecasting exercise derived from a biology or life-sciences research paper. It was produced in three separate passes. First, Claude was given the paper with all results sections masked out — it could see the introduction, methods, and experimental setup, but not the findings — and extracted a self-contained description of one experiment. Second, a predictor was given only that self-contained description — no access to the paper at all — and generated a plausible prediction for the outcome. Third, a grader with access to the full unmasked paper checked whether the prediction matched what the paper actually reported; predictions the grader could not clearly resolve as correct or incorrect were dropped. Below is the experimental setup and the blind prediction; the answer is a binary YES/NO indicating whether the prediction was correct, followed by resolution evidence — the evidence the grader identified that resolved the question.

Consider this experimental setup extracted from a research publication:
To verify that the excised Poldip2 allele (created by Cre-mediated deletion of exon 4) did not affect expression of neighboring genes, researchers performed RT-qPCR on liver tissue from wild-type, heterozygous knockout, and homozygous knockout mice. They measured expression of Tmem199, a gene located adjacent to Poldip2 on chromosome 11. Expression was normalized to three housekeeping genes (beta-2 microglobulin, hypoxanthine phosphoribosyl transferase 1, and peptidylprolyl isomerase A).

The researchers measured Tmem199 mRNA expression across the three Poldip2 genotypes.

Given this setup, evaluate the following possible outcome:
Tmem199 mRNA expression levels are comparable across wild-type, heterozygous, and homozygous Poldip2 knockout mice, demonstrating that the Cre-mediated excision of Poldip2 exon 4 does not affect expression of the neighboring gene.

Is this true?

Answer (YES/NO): YES